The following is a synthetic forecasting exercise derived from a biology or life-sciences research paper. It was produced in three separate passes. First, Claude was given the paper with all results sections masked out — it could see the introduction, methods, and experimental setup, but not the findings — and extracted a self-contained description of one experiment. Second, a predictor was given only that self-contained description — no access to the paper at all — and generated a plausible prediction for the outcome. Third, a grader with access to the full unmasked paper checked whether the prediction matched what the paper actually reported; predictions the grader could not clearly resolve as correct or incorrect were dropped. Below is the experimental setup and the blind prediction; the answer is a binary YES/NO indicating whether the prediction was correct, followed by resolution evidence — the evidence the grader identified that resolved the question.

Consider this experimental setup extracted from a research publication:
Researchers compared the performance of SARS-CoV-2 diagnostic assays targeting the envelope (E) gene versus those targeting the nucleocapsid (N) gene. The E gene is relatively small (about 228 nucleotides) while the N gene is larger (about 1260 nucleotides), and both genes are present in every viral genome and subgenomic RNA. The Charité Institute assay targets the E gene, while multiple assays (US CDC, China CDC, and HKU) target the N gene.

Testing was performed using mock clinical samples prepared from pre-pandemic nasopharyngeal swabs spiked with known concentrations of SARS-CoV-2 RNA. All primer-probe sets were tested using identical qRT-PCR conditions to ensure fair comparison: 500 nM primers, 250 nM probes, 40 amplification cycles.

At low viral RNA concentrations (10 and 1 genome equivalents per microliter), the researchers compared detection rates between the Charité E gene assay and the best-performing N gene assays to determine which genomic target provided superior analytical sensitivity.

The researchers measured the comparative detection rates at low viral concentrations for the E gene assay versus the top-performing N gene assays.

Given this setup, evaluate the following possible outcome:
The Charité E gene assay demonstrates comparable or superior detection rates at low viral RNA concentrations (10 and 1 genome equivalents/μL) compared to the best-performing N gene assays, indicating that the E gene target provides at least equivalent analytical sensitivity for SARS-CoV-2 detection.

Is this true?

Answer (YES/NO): YES